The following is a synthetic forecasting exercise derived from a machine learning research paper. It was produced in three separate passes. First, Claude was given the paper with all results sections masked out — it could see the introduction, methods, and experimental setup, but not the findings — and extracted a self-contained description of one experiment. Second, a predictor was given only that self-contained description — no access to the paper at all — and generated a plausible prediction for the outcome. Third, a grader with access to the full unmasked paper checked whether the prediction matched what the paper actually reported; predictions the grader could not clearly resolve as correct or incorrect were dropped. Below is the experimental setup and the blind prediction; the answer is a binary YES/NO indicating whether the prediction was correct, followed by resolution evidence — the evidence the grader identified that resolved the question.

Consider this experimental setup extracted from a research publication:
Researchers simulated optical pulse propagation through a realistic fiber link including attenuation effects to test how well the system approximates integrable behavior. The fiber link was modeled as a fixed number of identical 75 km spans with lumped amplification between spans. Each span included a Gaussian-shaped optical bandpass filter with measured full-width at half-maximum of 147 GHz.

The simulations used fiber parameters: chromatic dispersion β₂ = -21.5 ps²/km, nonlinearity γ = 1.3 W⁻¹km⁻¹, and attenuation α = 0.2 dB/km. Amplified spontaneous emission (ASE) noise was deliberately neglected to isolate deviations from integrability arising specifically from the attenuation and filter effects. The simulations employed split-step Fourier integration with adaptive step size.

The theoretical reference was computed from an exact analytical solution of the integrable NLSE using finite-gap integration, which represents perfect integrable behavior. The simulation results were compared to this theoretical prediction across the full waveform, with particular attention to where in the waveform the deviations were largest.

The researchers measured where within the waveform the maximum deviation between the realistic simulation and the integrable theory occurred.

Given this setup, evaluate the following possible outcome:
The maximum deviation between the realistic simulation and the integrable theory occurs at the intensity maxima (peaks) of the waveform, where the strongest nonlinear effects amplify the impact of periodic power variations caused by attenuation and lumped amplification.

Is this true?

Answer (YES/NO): NO